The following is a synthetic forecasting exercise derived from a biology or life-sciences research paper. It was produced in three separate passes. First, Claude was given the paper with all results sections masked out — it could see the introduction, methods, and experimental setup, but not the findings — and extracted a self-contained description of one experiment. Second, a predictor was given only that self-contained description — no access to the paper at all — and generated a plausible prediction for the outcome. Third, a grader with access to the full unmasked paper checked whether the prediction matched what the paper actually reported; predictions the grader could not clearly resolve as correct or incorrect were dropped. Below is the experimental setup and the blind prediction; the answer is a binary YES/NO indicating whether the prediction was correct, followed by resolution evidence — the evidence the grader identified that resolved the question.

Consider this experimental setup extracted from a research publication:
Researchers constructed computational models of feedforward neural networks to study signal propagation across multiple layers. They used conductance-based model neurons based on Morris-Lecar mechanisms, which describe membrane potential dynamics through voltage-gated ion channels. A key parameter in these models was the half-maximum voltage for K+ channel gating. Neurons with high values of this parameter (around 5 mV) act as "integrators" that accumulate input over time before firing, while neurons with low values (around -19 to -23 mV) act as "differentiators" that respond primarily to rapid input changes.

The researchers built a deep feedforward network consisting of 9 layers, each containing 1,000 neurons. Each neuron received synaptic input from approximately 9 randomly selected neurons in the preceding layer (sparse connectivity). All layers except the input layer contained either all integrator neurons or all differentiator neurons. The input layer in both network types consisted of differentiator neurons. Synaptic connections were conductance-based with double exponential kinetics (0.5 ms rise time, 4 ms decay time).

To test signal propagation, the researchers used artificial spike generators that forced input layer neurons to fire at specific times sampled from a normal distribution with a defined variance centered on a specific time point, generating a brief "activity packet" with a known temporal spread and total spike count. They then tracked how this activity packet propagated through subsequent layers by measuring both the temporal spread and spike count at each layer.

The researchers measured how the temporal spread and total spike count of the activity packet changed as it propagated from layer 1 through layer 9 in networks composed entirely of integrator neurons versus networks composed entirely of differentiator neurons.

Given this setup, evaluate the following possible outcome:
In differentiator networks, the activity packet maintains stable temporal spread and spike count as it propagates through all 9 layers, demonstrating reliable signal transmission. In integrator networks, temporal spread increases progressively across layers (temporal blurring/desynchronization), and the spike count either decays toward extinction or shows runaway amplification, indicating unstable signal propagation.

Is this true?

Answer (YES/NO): NO